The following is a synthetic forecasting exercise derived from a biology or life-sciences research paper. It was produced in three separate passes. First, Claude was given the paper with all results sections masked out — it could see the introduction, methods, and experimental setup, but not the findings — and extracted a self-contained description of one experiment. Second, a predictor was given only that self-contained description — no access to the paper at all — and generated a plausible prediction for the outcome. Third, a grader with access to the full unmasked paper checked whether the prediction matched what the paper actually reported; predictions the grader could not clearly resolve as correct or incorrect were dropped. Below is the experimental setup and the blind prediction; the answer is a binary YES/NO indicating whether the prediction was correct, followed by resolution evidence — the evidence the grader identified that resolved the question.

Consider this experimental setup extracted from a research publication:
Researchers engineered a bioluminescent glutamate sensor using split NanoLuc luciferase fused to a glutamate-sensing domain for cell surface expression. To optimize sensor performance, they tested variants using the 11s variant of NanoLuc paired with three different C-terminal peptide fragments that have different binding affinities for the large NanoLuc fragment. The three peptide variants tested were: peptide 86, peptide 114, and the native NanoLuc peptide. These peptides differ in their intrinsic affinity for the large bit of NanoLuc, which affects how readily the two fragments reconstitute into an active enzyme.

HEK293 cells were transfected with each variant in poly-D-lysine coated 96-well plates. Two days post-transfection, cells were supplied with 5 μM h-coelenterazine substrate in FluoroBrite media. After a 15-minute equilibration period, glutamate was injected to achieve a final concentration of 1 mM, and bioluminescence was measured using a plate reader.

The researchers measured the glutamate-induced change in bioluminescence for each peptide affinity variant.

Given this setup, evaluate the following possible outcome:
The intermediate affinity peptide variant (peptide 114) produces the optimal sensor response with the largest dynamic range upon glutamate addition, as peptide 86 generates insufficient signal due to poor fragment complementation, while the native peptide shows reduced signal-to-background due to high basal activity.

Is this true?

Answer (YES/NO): NO